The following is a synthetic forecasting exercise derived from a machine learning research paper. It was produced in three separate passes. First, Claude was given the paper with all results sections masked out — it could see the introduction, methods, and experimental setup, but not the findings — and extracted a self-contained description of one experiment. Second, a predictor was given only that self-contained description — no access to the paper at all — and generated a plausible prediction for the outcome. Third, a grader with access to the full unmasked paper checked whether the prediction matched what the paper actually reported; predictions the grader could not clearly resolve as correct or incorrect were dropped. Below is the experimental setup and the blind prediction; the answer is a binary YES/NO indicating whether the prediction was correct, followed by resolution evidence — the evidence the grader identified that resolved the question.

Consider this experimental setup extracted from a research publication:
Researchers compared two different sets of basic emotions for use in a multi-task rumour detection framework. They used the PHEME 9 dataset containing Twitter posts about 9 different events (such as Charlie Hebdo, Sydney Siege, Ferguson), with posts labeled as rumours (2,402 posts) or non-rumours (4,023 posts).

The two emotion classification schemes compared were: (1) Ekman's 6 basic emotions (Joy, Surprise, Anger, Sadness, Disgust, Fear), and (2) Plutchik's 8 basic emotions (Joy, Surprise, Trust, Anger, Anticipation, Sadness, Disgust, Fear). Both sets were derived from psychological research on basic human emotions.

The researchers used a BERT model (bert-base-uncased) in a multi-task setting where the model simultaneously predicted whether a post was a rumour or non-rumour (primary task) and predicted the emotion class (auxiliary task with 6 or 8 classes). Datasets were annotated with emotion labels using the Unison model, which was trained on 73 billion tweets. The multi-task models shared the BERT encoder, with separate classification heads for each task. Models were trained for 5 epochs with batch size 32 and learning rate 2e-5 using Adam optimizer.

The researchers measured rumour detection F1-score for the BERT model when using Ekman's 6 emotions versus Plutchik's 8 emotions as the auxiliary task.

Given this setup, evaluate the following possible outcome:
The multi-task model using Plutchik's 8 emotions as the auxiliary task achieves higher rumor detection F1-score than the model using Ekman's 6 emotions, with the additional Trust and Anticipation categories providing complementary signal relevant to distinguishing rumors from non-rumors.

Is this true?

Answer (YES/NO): NO